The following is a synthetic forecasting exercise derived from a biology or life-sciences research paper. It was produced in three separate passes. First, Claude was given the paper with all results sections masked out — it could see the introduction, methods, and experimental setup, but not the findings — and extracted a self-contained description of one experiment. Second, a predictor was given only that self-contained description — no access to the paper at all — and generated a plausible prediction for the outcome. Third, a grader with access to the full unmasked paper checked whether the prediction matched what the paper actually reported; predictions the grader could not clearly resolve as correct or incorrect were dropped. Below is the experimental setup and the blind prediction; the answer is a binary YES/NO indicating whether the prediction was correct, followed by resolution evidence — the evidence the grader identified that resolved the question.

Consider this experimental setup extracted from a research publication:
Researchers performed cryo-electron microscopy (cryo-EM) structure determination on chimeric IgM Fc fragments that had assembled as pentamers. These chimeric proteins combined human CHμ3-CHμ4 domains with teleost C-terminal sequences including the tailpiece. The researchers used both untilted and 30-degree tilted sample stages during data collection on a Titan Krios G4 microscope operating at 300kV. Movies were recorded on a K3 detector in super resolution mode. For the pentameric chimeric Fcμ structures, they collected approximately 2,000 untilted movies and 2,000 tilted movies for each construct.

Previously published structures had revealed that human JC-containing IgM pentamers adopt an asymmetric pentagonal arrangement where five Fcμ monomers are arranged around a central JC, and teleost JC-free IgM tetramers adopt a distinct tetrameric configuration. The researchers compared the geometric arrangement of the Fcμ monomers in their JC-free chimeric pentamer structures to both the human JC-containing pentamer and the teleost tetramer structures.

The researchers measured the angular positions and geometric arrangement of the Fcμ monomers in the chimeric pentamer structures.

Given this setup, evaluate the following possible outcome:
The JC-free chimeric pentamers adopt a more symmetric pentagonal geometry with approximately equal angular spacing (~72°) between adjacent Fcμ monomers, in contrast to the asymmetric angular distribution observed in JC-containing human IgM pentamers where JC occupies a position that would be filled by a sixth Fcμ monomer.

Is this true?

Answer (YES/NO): YES